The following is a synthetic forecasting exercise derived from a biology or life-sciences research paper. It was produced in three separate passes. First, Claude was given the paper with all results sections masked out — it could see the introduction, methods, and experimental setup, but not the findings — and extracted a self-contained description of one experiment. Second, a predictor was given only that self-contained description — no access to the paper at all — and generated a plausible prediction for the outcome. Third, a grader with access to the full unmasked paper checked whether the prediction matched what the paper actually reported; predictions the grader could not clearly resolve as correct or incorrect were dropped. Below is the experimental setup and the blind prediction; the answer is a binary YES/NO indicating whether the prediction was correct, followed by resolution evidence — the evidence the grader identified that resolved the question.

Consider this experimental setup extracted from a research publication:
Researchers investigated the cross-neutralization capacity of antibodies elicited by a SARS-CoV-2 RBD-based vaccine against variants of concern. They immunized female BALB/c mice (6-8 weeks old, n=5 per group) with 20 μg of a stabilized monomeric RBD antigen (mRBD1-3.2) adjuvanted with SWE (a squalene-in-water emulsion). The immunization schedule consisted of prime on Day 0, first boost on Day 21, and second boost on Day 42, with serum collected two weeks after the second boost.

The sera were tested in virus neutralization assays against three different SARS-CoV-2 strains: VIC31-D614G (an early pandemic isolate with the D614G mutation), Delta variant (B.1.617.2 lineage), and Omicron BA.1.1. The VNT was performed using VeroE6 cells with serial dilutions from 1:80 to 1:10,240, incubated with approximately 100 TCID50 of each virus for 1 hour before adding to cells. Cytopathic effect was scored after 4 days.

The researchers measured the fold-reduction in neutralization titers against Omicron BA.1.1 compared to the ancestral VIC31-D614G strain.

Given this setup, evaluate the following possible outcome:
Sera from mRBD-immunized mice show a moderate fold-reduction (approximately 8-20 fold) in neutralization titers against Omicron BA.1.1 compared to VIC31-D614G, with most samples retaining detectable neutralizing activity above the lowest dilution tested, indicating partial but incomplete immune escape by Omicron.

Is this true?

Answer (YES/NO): YES